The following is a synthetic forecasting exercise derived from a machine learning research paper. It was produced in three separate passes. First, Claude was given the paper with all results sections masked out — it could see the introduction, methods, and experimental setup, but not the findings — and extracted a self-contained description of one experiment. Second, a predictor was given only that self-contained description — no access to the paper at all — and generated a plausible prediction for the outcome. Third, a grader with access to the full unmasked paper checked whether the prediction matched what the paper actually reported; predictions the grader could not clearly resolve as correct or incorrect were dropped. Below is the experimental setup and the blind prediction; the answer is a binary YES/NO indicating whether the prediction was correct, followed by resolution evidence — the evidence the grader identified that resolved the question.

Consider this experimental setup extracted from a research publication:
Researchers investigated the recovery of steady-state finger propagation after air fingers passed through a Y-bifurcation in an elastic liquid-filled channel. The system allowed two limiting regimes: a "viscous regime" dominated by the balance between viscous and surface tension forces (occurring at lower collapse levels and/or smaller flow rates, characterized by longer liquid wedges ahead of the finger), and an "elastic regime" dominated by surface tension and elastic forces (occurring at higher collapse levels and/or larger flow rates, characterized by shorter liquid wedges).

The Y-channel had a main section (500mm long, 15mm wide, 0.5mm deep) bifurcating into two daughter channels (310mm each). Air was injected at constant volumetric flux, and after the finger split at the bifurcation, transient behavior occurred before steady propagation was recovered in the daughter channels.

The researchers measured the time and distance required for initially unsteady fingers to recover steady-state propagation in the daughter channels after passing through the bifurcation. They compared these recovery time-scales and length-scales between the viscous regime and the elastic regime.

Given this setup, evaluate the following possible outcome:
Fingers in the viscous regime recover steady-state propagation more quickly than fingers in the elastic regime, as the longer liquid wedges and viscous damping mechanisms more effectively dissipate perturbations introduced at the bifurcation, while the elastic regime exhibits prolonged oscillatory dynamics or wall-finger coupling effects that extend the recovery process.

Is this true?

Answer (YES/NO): NO